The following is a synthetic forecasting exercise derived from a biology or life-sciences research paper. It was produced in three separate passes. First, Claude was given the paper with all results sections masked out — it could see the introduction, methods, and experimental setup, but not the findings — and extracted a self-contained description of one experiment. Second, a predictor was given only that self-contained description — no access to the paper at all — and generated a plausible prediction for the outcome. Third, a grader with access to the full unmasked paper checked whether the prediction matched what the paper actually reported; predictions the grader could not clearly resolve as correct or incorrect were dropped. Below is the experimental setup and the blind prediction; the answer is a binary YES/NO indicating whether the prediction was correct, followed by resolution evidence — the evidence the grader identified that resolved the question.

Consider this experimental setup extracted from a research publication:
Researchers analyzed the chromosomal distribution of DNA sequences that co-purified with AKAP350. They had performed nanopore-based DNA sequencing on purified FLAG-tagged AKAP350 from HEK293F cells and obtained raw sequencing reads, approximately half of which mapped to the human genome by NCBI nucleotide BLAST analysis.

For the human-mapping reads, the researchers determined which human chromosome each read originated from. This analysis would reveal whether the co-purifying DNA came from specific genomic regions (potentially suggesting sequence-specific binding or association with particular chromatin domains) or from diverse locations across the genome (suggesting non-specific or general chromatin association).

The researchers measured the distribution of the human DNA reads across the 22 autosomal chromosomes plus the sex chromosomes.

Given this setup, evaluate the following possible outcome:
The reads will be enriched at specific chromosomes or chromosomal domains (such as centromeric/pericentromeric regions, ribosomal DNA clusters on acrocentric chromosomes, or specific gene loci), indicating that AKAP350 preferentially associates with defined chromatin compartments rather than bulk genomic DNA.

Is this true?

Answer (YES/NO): NO